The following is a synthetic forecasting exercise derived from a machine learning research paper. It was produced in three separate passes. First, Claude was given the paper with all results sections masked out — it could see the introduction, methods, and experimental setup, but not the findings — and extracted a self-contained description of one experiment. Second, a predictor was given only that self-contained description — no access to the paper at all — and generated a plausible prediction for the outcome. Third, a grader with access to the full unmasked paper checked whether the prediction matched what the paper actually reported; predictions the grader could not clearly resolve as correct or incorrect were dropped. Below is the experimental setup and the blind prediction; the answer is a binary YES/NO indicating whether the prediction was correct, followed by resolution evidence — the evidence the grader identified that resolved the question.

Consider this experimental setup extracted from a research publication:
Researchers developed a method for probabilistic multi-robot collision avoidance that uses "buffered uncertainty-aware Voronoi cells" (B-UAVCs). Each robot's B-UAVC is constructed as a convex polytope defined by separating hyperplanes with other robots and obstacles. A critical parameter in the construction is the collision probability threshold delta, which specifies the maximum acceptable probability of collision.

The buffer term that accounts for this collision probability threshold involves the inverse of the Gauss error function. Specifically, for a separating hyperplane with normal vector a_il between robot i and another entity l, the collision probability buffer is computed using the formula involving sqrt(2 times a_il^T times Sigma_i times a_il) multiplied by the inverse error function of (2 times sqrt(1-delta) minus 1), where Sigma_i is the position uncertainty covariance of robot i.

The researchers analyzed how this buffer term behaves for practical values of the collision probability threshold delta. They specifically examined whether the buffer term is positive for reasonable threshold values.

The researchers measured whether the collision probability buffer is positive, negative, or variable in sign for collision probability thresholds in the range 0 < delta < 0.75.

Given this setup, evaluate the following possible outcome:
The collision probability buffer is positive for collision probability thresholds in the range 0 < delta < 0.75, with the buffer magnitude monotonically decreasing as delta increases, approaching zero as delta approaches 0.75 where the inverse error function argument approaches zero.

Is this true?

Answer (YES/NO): NO